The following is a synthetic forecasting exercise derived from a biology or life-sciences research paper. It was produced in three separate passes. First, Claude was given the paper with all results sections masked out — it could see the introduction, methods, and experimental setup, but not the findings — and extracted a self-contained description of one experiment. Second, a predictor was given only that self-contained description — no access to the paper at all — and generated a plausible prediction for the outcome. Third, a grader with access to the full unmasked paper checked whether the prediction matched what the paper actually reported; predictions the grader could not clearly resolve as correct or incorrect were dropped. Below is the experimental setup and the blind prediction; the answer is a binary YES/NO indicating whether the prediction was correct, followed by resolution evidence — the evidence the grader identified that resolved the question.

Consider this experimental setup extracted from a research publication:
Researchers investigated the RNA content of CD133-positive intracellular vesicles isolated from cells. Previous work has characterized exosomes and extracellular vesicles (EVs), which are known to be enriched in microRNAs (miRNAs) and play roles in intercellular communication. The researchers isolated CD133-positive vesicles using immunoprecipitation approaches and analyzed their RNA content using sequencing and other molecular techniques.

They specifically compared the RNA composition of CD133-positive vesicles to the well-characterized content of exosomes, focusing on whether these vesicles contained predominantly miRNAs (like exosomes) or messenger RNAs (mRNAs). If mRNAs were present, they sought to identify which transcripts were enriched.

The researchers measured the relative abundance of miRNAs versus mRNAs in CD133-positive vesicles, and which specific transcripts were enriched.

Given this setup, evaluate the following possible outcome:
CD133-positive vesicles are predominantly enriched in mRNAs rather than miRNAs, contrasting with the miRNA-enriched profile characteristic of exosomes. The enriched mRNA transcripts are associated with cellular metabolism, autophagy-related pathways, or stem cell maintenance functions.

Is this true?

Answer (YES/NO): NO